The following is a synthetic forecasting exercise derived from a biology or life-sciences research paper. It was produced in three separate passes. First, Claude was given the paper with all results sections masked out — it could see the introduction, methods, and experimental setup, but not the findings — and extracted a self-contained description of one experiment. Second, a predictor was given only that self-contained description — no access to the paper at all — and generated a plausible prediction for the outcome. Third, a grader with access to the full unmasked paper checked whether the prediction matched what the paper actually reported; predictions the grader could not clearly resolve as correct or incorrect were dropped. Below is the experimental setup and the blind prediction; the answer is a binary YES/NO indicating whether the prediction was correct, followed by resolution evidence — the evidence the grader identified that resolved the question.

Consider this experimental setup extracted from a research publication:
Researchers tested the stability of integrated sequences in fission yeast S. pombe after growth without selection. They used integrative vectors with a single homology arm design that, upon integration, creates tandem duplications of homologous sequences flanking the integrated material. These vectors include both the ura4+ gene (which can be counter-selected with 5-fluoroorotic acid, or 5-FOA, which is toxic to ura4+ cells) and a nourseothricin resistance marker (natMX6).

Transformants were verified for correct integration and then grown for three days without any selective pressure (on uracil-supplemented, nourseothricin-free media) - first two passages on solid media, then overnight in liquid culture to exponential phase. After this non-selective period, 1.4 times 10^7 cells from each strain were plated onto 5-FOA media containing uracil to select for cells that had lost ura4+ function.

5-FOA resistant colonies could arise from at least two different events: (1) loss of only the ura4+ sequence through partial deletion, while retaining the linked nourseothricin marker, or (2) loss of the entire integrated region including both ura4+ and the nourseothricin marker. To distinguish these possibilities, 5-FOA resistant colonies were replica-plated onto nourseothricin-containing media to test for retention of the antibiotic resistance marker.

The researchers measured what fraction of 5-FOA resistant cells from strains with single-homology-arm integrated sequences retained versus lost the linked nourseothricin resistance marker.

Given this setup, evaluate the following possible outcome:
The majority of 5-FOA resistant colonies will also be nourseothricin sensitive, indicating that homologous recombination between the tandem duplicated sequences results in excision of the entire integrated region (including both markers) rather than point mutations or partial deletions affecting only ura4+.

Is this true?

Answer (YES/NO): YES